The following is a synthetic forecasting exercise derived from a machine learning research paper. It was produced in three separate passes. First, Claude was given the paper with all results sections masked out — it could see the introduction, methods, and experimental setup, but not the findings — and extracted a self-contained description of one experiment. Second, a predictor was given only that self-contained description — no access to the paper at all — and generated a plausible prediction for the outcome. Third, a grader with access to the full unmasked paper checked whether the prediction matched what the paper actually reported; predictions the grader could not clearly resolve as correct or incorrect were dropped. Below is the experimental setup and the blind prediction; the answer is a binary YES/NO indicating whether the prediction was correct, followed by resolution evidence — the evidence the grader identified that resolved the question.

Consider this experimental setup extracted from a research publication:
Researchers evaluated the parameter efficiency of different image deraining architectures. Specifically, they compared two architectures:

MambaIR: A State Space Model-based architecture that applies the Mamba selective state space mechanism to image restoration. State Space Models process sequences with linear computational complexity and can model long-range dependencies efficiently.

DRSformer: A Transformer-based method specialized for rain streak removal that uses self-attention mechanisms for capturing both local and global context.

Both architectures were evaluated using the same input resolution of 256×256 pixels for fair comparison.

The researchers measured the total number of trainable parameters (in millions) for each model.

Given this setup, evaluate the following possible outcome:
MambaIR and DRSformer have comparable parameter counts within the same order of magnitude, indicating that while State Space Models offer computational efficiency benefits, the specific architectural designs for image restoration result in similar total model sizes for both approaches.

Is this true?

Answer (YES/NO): YES